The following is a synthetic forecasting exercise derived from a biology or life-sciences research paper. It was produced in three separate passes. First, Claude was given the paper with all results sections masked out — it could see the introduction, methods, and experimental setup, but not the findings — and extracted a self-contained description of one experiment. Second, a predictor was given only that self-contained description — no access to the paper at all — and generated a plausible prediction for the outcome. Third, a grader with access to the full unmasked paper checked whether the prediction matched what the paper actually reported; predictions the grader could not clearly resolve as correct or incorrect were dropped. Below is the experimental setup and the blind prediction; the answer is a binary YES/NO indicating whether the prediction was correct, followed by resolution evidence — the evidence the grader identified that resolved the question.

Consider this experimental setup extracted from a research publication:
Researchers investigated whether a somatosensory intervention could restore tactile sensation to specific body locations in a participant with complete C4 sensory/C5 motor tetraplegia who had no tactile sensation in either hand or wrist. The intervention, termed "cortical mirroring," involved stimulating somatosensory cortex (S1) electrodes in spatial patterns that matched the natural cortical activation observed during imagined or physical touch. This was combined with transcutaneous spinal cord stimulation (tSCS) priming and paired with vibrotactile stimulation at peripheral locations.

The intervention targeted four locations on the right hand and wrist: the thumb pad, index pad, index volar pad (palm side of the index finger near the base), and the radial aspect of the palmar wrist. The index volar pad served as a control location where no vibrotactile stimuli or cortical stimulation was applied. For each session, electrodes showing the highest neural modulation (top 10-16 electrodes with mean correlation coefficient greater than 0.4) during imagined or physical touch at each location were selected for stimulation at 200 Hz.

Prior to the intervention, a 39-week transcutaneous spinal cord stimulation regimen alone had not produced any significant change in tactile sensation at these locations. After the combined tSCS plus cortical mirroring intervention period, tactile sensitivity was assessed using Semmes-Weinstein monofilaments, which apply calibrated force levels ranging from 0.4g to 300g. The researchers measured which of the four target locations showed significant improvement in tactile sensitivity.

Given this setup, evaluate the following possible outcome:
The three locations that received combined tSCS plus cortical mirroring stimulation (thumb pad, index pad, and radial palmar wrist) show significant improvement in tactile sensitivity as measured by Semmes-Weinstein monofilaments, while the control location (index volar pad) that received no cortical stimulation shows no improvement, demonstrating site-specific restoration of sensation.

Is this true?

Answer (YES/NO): NO